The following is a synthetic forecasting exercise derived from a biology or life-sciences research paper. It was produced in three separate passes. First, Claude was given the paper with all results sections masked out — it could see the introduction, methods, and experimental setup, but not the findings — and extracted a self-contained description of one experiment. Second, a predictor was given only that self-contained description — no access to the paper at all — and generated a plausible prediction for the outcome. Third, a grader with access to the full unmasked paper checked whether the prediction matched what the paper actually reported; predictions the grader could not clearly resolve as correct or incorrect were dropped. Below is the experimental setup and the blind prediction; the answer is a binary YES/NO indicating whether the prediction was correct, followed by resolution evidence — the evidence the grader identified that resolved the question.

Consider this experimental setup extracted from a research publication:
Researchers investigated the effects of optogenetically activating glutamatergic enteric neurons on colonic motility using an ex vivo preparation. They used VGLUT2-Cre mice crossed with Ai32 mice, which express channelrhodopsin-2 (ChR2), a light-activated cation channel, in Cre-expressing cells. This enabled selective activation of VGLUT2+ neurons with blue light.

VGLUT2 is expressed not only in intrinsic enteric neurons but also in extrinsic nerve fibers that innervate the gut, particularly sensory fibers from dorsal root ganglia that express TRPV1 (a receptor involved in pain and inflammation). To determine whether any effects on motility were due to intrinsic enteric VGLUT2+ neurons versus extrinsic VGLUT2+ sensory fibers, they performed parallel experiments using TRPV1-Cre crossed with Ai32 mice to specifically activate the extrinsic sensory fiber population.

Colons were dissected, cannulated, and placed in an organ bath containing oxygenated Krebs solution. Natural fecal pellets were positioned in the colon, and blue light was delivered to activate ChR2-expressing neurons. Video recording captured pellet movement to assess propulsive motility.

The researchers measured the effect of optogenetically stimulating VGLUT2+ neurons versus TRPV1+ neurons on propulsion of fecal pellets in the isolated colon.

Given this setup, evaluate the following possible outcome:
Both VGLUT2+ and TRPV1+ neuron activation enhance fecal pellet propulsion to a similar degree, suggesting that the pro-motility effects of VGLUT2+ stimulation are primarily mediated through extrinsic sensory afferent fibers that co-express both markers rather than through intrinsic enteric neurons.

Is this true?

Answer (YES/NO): NO